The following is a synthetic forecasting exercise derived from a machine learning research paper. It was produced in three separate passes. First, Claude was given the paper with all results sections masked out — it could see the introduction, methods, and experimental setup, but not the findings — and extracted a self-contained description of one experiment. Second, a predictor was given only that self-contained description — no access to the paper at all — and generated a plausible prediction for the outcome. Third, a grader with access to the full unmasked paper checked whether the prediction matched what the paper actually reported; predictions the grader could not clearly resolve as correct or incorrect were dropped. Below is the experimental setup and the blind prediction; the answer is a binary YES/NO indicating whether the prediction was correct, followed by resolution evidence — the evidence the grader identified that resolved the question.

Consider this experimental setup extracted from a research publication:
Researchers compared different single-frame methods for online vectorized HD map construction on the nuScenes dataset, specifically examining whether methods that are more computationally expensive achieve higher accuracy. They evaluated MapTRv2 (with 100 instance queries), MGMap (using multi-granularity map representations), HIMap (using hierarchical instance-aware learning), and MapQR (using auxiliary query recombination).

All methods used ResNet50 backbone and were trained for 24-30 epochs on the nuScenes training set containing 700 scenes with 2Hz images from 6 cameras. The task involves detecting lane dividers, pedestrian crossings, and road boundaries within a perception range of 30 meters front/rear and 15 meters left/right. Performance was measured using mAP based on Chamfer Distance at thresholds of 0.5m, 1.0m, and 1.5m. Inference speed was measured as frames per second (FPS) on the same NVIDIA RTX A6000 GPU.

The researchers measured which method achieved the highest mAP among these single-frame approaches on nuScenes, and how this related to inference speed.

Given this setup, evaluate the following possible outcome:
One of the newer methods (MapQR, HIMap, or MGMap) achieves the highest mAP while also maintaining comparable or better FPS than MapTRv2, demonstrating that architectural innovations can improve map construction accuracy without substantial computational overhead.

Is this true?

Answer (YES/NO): NO